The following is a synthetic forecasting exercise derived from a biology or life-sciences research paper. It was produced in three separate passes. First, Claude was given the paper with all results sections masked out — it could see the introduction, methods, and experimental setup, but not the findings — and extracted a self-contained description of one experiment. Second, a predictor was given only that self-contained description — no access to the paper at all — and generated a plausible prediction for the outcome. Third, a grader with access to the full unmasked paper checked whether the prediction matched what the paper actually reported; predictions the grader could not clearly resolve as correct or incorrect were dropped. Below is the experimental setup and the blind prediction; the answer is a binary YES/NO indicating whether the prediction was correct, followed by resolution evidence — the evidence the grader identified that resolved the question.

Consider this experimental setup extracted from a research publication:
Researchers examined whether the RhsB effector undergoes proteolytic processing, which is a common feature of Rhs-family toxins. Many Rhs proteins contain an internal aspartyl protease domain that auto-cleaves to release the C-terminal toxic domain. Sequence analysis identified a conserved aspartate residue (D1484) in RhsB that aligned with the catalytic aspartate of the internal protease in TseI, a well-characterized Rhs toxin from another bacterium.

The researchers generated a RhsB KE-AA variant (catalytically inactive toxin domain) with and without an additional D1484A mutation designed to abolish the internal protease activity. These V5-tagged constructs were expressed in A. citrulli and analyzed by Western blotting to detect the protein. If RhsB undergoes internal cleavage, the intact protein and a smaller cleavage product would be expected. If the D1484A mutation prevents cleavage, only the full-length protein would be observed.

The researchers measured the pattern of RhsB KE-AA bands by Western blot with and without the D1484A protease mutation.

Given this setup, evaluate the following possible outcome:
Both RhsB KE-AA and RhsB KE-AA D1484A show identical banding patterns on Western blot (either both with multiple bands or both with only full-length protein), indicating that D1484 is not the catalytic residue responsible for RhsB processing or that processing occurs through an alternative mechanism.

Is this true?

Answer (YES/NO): NO